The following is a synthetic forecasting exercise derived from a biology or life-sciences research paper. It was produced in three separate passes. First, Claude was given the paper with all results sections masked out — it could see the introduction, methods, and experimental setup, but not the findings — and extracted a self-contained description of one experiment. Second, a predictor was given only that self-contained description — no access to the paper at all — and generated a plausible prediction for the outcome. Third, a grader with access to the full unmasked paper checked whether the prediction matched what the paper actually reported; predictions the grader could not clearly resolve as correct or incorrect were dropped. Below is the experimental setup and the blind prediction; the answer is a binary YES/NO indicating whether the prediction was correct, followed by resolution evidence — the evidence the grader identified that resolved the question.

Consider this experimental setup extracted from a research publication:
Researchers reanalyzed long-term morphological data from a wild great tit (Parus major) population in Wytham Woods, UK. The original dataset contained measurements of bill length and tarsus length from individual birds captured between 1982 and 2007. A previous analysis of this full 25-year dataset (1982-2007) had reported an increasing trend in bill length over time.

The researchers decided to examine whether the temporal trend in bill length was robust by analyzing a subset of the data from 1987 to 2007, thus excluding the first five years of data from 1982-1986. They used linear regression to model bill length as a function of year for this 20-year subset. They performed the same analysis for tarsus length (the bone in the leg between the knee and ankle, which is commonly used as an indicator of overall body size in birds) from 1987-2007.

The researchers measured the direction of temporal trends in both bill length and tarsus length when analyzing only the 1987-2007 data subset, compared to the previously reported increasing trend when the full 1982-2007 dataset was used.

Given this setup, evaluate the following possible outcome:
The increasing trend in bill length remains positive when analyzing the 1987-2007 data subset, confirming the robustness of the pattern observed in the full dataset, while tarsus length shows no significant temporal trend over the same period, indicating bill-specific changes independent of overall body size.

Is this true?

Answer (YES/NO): NO